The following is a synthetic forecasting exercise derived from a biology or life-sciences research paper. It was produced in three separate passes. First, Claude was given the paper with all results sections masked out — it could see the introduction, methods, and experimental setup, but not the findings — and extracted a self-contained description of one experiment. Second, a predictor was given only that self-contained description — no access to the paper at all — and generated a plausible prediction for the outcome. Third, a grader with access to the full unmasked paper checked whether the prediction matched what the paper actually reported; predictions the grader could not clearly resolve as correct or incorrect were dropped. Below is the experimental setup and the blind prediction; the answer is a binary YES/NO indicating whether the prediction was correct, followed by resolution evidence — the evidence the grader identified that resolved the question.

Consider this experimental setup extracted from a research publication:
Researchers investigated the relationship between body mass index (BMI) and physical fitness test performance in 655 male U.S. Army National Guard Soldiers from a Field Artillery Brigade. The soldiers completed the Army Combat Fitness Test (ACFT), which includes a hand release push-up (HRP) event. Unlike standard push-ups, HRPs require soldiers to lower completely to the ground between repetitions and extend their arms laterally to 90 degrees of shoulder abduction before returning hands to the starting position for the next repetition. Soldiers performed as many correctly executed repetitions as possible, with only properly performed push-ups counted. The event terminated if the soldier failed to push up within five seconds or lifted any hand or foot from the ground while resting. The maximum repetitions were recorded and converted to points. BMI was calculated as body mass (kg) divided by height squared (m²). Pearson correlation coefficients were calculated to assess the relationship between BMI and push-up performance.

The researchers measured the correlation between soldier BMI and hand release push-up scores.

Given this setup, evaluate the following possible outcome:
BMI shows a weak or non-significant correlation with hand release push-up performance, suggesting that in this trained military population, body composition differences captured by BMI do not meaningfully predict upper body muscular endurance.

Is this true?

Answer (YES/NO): YES